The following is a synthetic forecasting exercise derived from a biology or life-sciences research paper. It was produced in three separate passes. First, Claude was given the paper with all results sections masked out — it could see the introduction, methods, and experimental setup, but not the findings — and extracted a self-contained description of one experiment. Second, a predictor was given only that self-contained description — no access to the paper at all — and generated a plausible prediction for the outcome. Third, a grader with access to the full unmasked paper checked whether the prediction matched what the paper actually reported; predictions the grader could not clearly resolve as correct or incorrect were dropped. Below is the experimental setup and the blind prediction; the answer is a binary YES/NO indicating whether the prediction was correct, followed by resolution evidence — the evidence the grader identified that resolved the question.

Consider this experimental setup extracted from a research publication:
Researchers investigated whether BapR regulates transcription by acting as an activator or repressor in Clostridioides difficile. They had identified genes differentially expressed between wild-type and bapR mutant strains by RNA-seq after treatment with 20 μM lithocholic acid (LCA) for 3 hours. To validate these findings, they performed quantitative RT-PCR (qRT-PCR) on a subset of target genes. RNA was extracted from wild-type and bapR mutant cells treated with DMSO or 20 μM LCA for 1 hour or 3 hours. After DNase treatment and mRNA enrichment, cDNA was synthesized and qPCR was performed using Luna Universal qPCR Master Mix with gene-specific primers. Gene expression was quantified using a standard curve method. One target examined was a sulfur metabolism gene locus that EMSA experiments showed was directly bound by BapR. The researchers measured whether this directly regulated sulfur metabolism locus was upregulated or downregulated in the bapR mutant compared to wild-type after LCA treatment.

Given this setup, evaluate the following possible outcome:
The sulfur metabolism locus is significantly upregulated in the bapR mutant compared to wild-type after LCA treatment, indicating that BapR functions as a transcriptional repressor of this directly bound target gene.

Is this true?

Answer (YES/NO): YES